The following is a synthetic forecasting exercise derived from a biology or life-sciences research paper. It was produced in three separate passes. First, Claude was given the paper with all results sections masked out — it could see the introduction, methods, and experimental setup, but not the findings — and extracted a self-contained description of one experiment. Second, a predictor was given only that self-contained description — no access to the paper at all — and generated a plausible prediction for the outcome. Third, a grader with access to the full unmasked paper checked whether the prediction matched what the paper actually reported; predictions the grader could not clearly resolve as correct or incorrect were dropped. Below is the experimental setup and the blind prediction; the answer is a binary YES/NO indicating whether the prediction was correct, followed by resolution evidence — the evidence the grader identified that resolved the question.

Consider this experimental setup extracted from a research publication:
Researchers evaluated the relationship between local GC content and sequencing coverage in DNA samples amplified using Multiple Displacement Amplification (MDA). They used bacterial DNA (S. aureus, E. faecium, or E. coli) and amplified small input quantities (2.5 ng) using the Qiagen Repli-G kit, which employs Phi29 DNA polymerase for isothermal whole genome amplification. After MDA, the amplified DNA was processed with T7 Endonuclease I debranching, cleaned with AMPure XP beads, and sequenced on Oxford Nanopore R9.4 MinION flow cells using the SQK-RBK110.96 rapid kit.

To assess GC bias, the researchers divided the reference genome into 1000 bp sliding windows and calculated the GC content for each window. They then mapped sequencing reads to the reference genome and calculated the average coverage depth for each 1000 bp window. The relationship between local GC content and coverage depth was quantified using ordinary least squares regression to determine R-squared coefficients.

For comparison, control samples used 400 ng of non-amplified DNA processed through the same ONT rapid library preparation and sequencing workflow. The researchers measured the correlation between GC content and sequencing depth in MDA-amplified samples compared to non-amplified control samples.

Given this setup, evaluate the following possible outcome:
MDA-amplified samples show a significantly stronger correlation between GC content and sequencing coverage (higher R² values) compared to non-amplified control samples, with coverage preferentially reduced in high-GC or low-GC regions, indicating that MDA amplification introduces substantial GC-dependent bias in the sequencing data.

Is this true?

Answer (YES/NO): NO